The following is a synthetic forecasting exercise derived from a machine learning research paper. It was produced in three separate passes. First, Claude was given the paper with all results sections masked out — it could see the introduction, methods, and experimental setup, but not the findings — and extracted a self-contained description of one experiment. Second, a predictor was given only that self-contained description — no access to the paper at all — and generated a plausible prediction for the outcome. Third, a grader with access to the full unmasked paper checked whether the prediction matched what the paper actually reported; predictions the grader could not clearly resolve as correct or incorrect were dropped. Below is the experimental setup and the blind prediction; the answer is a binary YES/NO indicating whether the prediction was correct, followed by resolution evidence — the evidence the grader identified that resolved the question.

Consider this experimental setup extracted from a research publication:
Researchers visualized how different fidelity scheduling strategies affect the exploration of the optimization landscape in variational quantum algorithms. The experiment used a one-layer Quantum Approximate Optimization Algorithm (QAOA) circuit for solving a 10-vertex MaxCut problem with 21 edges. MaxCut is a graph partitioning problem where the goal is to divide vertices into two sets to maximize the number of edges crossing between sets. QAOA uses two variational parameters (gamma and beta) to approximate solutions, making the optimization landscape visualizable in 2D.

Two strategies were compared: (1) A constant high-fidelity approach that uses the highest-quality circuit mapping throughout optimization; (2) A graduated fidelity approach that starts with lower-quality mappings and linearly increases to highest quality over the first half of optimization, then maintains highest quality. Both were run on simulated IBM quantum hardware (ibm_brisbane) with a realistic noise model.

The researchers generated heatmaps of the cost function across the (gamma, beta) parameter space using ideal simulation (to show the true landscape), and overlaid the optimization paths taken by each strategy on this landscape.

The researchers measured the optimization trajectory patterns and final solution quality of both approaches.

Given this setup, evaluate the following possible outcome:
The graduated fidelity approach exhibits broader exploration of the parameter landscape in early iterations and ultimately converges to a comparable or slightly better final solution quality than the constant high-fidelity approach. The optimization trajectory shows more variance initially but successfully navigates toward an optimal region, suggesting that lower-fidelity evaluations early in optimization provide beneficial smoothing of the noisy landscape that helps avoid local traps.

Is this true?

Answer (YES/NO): YES